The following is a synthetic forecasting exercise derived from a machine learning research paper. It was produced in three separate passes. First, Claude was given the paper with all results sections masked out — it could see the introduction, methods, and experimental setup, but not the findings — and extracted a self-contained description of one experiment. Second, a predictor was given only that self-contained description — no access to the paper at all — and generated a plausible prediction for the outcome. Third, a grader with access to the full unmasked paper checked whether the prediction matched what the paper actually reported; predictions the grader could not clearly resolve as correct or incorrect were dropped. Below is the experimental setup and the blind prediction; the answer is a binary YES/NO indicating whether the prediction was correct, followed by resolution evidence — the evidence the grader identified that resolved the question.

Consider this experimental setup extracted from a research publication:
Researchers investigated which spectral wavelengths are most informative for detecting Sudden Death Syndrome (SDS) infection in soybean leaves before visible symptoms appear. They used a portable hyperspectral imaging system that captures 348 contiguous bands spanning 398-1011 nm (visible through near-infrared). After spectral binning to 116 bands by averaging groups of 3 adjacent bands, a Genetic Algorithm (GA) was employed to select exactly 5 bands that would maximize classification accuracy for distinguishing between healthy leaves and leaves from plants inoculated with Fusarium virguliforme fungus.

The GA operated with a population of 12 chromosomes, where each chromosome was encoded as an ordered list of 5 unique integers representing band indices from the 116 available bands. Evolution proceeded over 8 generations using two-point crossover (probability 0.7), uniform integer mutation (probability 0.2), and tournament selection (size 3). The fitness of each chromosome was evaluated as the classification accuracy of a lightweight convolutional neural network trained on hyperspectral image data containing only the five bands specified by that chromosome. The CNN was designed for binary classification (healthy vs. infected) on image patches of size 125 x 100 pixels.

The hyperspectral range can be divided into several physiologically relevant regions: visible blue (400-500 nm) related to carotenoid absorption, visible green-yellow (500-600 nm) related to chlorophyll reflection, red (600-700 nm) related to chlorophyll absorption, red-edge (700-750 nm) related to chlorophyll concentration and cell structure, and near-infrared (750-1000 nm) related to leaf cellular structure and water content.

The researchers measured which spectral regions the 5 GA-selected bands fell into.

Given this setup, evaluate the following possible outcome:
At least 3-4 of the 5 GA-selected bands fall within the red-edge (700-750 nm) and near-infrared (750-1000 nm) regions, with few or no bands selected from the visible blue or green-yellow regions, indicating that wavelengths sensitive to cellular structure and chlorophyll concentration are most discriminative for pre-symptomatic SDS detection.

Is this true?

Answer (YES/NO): NO